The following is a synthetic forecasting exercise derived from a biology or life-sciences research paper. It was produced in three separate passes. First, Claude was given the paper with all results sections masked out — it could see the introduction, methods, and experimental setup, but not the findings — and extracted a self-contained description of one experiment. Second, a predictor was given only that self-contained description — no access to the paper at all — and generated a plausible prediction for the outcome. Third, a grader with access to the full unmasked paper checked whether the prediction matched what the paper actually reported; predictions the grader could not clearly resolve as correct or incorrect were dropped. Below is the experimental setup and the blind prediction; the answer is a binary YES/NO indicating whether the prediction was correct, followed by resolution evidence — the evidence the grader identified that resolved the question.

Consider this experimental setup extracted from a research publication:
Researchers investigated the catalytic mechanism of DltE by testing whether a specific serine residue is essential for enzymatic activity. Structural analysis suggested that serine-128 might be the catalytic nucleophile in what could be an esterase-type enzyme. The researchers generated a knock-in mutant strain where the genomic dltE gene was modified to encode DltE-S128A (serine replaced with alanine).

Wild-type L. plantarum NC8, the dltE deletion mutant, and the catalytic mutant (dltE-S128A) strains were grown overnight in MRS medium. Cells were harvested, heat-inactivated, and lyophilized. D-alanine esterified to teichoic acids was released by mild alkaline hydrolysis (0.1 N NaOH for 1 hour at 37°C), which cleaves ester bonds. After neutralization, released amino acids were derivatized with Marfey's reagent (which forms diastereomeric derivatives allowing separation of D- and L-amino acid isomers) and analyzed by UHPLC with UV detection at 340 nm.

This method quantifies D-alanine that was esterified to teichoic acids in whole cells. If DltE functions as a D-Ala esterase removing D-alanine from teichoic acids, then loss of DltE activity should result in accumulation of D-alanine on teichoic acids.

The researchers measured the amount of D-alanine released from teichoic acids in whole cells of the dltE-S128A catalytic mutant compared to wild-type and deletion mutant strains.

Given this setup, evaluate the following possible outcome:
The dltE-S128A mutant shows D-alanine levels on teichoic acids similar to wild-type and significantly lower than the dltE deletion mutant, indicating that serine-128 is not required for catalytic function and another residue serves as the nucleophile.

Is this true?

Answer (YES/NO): NO